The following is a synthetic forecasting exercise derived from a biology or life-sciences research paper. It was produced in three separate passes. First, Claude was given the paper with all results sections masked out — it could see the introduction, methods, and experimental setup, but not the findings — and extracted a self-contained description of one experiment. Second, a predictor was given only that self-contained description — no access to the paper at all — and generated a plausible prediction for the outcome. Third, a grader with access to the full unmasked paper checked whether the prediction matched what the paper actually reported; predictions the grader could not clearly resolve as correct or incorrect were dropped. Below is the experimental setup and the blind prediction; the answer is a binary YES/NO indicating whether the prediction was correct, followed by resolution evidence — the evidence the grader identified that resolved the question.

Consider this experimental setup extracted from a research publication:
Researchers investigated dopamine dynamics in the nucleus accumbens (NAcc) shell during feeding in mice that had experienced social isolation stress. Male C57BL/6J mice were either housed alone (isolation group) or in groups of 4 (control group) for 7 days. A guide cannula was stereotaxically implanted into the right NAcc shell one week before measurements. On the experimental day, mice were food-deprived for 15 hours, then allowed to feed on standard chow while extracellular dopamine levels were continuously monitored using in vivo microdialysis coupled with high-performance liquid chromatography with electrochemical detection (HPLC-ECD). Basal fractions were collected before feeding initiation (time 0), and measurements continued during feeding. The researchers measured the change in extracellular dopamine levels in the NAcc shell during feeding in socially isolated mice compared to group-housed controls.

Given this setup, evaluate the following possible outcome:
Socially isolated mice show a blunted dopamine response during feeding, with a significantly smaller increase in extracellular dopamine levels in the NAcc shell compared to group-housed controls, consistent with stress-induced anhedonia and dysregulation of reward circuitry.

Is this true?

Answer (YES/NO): YES